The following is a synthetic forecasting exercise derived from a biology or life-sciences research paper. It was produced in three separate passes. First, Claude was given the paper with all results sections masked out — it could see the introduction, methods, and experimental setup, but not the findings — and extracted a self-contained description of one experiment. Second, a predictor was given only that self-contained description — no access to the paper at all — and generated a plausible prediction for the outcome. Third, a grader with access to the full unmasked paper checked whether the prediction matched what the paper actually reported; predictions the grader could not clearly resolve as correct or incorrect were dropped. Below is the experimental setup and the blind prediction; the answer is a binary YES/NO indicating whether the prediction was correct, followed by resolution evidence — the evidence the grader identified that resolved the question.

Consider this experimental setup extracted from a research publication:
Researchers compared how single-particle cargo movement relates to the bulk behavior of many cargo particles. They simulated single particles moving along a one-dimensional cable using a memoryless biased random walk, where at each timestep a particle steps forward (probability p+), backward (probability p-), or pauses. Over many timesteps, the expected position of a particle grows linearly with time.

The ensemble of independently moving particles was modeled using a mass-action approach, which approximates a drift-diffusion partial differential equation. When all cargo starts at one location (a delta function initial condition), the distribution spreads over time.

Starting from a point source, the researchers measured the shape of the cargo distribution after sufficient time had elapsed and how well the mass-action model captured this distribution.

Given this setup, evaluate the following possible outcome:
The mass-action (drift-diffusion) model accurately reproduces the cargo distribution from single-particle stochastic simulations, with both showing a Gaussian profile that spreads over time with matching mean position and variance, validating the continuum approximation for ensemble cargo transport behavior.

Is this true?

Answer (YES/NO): YES